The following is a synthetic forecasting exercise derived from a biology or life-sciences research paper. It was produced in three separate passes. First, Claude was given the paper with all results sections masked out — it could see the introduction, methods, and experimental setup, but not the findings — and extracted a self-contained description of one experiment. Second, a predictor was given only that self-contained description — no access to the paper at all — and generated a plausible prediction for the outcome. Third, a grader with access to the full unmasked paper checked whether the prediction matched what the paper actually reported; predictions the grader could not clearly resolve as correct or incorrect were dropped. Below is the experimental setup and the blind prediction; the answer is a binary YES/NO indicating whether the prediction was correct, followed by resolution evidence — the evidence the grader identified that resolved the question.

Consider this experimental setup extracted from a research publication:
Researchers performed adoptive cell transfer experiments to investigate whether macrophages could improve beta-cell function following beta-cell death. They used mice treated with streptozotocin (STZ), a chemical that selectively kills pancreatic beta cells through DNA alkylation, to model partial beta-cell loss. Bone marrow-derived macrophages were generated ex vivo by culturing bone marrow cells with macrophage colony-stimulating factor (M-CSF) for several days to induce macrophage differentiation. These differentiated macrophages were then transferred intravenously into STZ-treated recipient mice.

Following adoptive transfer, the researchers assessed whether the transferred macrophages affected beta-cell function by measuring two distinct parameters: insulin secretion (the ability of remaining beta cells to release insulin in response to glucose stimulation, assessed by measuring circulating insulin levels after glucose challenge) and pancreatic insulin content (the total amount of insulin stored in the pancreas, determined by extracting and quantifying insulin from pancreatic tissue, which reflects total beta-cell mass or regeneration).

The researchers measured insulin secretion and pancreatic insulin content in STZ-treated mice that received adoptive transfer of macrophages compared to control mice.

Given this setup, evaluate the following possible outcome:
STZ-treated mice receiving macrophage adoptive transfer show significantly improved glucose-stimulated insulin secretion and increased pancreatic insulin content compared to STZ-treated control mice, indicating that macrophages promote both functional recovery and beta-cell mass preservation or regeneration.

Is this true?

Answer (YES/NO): NO